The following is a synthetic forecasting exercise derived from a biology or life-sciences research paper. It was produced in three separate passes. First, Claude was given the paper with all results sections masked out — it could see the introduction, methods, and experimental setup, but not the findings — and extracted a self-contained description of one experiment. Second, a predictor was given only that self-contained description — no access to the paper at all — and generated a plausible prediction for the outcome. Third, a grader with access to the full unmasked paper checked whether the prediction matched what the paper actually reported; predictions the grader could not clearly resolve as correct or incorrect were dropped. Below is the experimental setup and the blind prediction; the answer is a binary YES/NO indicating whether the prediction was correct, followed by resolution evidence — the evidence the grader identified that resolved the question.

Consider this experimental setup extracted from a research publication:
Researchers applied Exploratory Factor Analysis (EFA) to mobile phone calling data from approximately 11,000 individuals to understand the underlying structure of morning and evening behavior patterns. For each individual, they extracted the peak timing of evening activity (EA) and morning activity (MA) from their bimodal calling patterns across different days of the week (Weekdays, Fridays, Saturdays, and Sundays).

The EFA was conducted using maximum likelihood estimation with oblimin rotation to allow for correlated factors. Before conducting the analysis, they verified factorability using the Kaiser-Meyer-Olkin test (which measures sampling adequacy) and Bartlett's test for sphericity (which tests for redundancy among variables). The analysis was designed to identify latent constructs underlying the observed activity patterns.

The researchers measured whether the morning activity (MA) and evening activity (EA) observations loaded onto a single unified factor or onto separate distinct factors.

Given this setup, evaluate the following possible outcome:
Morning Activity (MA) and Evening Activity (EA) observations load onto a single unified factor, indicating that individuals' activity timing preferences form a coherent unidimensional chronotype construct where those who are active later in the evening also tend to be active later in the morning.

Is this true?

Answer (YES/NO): NO